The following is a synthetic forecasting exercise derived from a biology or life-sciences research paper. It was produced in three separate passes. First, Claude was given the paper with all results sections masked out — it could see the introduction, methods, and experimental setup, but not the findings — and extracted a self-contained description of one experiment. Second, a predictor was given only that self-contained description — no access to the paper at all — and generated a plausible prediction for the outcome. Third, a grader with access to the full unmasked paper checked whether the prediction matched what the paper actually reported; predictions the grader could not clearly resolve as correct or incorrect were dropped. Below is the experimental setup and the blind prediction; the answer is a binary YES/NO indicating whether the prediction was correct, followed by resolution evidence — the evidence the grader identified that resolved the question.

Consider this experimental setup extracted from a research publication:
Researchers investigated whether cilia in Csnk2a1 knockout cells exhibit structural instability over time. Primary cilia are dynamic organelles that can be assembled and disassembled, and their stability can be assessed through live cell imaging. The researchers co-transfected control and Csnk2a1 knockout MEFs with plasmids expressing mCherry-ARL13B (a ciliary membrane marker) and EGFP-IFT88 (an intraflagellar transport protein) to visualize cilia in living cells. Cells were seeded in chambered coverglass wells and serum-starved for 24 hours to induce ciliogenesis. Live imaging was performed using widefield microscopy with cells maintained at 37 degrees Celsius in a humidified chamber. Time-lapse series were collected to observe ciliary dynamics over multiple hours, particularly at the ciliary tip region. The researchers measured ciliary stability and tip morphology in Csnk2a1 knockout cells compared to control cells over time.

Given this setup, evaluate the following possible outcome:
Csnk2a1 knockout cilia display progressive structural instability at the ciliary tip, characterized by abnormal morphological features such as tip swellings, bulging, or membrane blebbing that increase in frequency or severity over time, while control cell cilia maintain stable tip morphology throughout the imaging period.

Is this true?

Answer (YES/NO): NO